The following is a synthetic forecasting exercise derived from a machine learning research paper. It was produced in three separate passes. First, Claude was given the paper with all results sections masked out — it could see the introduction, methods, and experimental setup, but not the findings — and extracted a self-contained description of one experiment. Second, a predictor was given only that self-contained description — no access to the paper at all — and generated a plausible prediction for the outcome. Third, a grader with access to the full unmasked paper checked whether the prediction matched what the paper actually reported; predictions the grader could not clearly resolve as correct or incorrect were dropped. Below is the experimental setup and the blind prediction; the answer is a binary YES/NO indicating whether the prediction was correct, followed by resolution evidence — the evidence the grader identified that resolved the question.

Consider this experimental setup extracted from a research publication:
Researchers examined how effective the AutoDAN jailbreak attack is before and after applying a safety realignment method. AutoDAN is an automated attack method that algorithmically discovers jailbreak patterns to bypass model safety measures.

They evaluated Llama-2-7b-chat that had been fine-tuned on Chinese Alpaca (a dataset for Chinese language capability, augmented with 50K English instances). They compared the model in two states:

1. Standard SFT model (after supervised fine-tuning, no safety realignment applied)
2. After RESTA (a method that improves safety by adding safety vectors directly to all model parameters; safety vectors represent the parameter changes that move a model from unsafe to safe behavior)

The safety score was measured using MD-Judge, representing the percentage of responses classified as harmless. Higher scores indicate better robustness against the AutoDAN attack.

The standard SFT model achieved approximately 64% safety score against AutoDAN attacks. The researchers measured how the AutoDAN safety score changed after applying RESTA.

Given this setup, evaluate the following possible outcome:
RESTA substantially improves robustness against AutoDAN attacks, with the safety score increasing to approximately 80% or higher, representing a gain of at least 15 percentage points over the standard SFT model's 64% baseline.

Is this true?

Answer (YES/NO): YES